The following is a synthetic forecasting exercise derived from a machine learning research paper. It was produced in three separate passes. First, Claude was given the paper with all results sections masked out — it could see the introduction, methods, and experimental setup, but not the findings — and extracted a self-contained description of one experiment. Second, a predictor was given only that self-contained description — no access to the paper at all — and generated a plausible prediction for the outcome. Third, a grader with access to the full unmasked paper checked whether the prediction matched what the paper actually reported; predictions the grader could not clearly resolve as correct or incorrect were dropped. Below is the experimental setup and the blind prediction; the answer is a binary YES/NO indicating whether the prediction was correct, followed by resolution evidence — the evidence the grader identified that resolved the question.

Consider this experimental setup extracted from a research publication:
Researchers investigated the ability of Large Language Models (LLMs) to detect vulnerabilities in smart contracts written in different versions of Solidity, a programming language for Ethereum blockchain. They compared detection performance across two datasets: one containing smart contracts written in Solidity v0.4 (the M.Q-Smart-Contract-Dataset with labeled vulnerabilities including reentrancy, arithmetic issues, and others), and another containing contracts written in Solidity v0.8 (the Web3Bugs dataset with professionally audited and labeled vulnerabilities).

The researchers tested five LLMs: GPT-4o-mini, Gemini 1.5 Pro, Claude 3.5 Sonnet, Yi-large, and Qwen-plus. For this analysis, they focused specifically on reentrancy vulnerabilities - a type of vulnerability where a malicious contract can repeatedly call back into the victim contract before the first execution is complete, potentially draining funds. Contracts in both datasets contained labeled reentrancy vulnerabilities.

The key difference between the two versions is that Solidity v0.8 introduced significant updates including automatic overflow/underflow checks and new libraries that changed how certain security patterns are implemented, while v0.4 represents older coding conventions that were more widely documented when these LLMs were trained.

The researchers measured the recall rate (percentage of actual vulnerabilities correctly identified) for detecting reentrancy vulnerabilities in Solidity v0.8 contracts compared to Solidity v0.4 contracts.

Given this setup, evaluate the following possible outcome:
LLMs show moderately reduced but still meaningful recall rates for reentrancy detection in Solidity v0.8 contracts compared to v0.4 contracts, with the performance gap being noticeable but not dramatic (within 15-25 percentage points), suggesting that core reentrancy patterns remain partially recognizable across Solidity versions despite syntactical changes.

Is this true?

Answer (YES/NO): NO